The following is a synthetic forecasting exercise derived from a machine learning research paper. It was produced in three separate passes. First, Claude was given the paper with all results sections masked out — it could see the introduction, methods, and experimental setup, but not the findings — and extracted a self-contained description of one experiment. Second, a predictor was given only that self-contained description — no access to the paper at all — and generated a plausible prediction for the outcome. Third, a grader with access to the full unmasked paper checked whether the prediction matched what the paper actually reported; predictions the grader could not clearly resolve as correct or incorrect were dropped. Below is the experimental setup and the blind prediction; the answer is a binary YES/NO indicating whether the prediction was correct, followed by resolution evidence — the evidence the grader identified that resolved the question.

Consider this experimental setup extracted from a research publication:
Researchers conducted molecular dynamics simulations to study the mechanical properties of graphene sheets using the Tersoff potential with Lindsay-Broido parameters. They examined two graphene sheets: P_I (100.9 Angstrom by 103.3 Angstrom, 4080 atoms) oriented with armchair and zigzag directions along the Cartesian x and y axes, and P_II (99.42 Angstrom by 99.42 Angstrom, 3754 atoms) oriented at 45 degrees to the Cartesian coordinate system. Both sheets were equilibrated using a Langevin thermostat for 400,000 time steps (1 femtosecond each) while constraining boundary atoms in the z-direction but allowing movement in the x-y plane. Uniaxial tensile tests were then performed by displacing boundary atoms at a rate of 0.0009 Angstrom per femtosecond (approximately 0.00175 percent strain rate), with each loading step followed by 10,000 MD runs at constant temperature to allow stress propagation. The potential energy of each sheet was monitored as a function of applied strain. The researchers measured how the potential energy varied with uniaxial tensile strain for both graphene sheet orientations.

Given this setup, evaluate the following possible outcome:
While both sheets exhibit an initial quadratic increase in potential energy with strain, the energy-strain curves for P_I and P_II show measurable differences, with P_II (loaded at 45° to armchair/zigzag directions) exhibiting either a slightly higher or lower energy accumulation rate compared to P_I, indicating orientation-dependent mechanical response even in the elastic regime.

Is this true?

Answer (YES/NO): NO